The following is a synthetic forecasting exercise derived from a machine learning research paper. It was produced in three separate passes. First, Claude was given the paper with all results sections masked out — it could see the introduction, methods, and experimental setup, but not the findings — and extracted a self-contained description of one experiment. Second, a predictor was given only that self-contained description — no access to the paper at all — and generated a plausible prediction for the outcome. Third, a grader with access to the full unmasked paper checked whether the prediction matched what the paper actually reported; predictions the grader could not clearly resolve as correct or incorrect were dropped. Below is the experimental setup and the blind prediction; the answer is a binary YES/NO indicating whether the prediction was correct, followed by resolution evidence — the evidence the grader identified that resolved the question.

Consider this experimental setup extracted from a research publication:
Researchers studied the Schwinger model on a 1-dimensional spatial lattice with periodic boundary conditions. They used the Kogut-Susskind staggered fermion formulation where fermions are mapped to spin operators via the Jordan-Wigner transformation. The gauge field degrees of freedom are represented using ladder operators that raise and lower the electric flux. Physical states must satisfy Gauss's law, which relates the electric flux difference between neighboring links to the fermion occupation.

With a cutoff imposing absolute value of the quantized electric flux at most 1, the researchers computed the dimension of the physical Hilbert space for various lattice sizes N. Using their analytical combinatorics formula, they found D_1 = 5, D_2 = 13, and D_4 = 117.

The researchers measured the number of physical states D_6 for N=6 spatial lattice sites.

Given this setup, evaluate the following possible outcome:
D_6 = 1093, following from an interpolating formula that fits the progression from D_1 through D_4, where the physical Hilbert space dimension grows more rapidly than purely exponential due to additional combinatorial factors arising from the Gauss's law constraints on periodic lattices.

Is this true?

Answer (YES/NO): NO